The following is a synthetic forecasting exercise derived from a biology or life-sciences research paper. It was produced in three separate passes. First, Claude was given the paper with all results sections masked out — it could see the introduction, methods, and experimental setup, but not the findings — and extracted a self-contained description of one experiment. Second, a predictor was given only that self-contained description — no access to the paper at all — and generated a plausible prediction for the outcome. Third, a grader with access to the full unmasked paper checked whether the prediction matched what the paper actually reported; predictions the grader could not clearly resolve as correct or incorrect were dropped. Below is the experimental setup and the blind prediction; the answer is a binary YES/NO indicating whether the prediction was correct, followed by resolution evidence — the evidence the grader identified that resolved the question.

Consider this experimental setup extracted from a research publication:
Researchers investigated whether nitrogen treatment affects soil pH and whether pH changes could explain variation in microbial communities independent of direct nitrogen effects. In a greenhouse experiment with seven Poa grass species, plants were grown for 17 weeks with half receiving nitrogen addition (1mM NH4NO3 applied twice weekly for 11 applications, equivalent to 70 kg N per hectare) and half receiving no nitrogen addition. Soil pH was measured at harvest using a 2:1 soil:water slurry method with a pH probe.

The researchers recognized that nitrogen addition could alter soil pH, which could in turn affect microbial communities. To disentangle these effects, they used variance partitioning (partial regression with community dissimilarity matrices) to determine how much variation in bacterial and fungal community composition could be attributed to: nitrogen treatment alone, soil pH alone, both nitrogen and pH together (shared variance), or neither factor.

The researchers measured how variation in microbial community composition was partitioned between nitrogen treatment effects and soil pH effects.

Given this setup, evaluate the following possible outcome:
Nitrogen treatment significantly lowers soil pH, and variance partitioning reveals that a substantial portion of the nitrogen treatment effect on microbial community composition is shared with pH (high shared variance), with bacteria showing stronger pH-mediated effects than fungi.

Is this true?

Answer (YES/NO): NO